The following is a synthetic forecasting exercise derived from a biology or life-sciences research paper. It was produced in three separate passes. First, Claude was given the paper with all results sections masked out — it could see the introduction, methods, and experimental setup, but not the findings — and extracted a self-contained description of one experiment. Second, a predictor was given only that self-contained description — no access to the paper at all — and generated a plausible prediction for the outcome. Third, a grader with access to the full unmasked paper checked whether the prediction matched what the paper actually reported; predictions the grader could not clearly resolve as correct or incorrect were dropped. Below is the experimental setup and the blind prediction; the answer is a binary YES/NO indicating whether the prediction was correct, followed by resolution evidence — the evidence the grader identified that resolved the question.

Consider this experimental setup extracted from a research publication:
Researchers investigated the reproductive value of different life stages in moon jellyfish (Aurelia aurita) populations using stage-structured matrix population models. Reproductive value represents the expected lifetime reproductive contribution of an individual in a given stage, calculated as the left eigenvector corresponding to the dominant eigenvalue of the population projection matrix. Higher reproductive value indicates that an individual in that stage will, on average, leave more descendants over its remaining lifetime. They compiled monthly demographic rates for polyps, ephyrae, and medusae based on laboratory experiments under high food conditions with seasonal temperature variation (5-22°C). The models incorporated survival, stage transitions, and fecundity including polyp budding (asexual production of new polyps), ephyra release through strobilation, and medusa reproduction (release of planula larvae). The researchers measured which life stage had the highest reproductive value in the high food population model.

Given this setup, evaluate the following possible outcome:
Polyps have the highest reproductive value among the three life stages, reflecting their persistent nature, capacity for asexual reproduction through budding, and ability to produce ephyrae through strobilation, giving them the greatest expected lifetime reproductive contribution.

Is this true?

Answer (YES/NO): NO